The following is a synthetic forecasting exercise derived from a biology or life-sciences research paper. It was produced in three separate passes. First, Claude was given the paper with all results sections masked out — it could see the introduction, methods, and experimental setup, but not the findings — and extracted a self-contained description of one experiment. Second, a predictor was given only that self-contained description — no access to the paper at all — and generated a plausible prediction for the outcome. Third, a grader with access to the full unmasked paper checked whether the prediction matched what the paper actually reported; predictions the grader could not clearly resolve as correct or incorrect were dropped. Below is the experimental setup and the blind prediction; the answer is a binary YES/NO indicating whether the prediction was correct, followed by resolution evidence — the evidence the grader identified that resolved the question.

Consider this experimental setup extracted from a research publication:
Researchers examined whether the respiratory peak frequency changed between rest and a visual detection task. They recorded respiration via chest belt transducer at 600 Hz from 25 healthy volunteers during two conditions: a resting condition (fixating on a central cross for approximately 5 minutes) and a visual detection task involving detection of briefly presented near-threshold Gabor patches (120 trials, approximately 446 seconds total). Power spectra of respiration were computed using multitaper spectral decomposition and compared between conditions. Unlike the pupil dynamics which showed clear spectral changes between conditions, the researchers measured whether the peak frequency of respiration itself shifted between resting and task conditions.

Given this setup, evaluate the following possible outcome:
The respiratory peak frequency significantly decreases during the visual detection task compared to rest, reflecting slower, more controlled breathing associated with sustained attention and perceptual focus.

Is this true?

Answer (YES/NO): NO